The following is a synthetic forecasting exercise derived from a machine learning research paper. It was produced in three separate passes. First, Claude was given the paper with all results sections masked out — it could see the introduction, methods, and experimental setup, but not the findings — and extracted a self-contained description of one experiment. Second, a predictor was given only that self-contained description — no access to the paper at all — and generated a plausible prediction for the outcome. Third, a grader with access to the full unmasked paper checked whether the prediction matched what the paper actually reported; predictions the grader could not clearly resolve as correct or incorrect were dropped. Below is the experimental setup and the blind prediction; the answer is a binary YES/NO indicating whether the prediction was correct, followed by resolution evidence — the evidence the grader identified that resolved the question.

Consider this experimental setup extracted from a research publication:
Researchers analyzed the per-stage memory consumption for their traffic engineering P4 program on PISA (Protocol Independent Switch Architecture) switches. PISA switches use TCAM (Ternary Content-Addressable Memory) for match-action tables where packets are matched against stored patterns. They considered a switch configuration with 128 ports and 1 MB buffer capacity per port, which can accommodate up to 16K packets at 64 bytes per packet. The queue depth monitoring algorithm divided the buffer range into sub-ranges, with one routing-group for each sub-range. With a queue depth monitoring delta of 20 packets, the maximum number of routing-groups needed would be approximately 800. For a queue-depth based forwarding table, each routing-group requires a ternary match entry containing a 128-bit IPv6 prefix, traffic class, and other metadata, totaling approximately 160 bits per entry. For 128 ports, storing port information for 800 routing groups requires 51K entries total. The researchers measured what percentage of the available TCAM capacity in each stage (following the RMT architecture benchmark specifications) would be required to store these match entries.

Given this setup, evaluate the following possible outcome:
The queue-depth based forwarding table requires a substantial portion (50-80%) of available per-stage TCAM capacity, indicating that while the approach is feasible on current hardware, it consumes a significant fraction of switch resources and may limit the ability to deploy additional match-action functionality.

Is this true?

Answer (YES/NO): NO